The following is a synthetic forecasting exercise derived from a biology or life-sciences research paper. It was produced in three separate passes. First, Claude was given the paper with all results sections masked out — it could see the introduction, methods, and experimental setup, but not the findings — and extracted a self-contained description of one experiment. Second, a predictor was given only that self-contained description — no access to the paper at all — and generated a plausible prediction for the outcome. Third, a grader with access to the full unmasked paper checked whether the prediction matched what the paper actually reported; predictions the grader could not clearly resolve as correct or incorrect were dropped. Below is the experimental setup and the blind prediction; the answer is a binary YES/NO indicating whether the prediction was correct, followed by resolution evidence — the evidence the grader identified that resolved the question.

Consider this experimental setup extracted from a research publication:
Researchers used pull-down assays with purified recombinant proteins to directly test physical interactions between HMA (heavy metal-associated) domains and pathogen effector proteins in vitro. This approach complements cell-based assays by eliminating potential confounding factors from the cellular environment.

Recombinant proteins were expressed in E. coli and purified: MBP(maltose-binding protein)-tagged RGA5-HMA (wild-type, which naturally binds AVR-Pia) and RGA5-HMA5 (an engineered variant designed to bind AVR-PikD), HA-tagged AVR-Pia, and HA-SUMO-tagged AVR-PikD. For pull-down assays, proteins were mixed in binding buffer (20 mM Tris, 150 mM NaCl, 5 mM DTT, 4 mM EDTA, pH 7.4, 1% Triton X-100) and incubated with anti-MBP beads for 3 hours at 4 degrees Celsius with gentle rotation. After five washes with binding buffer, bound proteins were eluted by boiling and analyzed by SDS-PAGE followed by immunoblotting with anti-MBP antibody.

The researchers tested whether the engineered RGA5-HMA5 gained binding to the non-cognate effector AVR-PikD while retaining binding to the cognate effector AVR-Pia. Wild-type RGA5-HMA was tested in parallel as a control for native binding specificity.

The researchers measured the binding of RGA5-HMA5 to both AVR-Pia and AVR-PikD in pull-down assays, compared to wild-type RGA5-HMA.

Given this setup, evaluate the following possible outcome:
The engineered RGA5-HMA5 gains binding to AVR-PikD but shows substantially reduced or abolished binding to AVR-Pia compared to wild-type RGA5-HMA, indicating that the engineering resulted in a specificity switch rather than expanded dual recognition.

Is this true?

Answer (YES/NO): YES